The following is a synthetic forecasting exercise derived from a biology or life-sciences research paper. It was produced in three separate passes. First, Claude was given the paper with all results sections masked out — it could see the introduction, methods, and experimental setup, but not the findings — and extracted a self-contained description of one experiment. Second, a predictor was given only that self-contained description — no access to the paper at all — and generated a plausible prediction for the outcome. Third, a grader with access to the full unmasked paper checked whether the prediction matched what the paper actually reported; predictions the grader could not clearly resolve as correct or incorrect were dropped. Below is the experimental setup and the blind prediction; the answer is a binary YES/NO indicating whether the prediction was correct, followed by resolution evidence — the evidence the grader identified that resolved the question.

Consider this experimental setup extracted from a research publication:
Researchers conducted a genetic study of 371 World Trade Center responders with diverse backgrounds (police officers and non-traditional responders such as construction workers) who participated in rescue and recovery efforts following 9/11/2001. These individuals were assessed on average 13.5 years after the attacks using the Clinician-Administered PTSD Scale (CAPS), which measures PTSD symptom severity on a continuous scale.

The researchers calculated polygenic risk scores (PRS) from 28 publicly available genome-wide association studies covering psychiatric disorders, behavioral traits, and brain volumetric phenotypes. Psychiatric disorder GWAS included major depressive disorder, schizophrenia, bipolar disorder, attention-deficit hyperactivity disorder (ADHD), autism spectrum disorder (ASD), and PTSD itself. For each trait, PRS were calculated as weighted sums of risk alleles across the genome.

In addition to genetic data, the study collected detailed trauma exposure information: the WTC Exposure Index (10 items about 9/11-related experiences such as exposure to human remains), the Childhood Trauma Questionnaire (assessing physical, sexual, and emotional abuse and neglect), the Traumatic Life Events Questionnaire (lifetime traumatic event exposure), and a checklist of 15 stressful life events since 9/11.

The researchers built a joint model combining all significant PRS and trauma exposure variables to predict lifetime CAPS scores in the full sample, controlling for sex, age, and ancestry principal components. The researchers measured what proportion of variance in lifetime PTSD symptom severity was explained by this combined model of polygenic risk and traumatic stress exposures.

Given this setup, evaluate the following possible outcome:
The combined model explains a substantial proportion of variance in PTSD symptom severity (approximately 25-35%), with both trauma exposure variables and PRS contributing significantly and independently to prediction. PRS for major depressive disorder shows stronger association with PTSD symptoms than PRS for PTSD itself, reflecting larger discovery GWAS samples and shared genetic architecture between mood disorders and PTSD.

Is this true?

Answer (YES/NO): NO